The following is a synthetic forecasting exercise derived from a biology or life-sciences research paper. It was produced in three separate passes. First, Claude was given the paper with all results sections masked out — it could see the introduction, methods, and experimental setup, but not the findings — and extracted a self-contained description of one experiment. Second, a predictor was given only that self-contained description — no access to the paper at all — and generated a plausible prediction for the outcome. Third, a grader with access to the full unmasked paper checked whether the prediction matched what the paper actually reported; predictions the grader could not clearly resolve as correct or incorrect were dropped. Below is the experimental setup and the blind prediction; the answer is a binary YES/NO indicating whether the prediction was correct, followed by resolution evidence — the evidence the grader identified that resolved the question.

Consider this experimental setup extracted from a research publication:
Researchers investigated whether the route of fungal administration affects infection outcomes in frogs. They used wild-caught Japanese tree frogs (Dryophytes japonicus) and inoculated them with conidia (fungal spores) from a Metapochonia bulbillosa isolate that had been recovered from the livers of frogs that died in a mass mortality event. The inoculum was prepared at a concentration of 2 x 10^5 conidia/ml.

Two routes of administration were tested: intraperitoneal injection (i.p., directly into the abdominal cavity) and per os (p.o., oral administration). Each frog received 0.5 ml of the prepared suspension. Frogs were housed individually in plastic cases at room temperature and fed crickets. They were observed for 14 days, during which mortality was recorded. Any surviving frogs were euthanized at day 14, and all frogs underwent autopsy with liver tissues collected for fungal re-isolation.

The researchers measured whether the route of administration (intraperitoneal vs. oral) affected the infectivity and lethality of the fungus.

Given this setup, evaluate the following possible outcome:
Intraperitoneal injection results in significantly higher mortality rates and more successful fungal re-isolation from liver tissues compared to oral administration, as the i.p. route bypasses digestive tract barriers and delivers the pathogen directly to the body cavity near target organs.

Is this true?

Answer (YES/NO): YES